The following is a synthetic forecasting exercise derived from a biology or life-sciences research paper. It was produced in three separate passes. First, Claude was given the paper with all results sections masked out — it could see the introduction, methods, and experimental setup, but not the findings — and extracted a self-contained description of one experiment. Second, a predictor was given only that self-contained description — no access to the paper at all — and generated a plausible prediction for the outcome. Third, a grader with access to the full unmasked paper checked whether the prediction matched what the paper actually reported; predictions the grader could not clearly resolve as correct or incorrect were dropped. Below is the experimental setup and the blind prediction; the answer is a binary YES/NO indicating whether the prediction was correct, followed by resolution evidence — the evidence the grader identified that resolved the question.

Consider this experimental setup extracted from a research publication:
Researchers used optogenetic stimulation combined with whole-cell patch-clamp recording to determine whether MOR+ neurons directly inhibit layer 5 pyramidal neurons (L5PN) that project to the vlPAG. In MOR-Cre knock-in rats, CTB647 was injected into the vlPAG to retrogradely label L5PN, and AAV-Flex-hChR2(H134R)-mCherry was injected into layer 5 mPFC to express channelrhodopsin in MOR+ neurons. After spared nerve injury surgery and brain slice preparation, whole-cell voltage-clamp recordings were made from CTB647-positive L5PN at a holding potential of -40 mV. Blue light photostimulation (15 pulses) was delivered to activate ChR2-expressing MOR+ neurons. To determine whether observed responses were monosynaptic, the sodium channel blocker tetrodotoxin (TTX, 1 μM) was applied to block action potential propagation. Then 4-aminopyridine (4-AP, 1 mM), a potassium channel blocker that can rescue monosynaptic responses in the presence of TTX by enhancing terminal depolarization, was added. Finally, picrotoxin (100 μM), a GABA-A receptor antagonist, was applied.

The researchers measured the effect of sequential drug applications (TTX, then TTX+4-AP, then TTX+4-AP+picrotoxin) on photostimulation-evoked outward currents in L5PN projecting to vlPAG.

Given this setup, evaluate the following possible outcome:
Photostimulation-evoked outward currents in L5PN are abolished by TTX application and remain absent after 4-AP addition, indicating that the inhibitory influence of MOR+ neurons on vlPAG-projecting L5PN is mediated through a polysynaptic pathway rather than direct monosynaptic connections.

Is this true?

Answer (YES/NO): NO